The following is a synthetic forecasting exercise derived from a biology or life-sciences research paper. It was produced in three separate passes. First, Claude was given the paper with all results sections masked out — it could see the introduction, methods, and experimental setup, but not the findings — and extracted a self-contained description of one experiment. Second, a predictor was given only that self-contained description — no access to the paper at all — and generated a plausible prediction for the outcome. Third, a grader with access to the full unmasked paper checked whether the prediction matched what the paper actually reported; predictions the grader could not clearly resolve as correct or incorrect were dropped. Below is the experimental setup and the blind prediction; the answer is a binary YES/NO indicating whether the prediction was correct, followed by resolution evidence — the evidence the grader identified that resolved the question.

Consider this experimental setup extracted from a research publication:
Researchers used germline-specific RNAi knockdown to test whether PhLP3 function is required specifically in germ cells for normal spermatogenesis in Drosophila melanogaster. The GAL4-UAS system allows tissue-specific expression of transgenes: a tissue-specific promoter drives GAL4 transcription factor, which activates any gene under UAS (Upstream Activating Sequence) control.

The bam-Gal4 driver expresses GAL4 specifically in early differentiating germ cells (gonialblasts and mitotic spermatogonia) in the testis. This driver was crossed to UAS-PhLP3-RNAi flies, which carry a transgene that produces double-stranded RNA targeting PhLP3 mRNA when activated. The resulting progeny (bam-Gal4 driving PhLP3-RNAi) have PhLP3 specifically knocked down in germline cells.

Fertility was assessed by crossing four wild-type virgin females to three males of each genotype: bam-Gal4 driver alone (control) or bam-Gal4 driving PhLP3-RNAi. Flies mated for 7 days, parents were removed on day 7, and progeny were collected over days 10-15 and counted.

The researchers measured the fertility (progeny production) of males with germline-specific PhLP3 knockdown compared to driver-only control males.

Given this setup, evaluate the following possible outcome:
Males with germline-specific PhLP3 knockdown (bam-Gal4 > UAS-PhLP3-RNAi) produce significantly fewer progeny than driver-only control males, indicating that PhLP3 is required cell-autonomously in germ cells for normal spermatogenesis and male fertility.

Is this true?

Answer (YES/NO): YES